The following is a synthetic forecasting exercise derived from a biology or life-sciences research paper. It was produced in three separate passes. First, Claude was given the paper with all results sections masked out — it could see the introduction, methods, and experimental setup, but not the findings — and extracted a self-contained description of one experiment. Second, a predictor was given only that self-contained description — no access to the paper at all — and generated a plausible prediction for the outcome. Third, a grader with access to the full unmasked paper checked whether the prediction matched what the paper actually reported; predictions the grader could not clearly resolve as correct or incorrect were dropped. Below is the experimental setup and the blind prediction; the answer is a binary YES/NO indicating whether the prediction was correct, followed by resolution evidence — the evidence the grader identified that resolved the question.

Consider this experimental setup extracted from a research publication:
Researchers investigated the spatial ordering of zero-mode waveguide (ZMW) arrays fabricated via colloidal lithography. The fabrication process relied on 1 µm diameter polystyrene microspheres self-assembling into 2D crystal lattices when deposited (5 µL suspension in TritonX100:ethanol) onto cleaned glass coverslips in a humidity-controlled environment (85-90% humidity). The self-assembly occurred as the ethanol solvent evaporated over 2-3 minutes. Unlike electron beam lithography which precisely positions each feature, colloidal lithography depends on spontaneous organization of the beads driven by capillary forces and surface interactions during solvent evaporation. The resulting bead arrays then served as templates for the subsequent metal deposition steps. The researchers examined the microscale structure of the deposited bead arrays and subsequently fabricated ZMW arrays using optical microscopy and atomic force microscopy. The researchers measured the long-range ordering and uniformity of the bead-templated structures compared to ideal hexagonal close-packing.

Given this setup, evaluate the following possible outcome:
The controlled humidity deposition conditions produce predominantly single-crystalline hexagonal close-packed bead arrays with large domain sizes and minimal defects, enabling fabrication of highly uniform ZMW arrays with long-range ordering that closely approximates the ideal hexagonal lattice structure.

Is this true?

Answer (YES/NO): NO